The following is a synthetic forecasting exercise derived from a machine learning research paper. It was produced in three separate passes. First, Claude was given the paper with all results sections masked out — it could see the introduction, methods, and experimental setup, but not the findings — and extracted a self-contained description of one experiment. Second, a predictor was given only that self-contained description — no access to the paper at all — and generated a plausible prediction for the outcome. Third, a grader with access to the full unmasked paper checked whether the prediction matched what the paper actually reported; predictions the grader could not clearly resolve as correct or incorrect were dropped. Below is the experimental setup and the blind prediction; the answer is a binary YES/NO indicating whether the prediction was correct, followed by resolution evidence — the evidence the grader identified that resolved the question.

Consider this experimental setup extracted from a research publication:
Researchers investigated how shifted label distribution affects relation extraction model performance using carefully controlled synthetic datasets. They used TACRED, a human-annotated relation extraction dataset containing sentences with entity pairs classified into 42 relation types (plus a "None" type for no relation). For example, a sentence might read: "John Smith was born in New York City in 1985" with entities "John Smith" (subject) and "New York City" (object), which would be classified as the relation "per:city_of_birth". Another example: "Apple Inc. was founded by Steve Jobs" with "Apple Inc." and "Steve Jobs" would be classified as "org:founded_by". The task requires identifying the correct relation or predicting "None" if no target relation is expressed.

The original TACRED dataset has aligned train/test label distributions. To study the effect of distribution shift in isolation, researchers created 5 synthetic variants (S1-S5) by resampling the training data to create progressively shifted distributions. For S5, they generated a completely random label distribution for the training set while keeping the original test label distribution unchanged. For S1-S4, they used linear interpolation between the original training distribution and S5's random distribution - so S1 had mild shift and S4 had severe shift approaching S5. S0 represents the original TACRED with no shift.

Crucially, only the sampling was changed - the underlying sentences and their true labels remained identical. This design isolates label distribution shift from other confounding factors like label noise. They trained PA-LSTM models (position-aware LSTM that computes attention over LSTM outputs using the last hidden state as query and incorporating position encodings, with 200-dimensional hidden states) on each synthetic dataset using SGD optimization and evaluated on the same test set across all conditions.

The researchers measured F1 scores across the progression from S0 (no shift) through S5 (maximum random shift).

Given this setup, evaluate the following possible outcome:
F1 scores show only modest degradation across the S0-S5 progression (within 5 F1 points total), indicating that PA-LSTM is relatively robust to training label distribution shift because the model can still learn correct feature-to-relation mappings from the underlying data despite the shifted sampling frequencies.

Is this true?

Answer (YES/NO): NO